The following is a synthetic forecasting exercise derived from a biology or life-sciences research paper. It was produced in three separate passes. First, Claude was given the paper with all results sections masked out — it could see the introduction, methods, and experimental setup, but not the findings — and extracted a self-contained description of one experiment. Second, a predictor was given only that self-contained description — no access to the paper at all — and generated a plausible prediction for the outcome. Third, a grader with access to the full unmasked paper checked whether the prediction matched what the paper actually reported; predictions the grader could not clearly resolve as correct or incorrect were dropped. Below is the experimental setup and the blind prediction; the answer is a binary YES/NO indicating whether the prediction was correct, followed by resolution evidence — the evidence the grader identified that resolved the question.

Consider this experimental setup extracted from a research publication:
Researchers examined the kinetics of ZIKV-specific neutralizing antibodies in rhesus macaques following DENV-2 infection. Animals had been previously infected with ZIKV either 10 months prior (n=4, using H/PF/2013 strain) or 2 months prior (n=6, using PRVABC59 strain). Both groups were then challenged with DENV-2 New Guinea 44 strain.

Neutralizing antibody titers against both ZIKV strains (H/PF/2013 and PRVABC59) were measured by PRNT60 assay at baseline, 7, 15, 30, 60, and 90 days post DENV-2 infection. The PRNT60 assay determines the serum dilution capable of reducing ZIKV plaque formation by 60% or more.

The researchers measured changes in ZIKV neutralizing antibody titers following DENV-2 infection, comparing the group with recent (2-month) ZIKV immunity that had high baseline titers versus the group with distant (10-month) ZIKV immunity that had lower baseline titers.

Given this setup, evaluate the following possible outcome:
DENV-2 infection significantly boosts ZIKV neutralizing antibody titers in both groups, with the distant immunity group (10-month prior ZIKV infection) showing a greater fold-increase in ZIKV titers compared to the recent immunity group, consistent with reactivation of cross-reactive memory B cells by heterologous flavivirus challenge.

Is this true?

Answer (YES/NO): YES